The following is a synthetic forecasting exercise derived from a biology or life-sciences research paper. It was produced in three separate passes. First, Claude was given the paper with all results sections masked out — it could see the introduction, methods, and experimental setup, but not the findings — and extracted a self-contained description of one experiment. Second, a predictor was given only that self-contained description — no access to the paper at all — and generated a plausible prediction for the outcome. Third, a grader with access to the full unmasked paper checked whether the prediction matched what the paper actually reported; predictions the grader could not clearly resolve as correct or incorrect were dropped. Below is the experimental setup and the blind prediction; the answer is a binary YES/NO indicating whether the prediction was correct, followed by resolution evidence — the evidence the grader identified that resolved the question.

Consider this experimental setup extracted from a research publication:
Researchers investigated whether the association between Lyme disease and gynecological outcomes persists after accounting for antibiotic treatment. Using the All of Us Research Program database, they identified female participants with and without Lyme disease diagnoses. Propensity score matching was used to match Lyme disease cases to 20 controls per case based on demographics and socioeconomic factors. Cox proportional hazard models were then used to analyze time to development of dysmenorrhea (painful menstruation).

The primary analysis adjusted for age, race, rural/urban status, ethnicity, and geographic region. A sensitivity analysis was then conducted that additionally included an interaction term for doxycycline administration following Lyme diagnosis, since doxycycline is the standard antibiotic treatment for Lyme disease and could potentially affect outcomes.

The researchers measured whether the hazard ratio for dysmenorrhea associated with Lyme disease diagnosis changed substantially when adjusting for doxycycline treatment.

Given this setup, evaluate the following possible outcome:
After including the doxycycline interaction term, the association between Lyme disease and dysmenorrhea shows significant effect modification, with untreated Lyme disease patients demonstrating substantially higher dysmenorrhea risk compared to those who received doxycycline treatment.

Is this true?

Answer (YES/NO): NO